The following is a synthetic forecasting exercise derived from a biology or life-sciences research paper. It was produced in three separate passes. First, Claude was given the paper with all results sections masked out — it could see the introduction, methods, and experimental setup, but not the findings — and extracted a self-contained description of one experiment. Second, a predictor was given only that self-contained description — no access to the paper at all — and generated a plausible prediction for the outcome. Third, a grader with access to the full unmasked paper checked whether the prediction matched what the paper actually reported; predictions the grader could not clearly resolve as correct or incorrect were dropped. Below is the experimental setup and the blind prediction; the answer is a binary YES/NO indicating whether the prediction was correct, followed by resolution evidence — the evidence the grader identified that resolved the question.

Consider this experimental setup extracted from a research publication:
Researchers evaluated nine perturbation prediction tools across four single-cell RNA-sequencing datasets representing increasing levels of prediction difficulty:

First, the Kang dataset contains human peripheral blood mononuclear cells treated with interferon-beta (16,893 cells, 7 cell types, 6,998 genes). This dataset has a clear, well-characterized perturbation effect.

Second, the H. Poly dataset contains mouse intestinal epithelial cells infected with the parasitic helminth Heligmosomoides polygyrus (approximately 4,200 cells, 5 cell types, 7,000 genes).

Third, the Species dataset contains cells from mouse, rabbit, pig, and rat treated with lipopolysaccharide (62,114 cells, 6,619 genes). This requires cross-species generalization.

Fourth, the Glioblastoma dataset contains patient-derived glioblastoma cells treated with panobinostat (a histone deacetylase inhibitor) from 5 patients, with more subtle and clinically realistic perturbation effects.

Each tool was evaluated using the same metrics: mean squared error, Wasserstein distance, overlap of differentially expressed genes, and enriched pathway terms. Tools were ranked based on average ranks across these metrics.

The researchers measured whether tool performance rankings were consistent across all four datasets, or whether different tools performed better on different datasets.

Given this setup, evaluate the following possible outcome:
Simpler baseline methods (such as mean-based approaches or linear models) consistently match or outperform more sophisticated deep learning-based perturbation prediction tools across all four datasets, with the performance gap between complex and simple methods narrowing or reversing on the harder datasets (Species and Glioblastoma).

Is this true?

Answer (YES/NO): NO